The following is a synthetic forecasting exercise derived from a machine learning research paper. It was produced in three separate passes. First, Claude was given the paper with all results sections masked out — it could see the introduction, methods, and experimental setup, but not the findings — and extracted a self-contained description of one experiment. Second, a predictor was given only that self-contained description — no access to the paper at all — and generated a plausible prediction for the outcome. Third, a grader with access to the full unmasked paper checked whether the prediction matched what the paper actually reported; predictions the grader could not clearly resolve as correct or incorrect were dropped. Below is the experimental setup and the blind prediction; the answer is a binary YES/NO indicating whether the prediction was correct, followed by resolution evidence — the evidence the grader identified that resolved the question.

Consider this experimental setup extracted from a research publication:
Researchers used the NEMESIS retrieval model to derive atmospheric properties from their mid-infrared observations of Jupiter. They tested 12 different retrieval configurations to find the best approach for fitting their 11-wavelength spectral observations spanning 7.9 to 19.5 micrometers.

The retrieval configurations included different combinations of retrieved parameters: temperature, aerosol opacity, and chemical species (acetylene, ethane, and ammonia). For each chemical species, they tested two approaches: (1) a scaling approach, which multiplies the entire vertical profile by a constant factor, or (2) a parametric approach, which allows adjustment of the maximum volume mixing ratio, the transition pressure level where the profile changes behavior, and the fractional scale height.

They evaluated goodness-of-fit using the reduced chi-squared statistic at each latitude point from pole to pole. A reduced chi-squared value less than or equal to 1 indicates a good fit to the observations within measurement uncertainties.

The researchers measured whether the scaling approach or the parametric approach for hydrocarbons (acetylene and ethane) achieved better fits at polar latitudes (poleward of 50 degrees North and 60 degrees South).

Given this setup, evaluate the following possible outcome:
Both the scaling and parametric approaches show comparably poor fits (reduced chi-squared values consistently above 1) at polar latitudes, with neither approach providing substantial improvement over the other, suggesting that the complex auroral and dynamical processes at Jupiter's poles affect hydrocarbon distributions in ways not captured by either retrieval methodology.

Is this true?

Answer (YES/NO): NO